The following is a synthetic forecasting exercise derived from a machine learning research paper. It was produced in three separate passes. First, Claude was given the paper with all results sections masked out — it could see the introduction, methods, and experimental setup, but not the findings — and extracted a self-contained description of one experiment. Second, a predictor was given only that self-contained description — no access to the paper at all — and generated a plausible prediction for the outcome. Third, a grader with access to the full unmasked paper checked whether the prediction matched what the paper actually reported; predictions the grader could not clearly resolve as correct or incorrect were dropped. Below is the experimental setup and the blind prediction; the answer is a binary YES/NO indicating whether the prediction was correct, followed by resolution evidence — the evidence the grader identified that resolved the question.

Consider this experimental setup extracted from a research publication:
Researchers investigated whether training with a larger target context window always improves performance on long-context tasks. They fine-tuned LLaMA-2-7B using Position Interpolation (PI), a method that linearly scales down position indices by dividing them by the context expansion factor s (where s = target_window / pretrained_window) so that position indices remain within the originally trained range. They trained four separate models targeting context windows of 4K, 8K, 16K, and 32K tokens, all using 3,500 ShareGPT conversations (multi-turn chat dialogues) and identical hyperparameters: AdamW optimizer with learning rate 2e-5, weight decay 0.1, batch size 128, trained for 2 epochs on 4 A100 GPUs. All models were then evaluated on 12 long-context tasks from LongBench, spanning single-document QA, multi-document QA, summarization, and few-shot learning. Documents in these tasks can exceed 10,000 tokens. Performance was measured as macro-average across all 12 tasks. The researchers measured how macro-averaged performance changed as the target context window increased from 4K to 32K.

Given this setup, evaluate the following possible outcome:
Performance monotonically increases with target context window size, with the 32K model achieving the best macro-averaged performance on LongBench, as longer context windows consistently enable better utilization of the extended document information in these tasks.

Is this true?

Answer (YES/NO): NO